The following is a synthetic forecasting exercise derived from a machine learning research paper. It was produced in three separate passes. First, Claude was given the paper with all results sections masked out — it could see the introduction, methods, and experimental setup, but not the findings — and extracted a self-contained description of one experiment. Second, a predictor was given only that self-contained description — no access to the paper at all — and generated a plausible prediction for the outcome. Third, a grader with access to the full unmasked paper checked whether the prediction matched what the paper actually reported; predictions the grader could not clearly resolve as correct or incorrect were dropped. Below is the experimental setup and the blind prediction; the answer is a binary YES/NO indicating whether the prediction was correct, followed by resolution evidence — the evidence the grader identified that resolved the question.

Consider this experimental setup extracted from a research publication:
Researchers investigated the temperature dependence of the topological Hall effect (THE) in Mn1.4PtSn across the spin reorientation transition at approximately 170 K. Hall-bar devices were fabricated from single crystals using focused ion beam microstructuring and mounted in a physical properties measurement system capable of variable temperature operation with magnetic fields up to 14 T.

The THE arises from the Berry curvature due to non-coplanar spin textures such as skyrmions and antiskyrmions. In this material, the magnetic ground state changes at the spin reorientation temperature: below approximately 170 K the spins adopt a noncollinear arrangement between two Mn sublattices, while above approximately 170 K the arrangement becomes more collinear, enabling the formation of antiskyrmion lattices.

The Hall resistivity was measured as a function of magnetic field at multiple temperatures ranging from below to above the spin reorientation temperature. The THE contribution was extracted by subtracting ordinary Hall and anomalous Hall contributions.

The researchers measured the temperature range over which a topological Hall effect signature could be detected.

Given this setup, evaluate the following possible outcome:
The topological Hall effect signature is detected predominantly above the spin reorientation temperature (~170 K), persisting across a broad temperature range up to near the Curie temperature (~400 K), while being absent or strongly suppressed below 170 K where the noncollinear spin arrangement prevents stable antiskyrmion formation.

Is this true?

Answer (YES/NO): NO